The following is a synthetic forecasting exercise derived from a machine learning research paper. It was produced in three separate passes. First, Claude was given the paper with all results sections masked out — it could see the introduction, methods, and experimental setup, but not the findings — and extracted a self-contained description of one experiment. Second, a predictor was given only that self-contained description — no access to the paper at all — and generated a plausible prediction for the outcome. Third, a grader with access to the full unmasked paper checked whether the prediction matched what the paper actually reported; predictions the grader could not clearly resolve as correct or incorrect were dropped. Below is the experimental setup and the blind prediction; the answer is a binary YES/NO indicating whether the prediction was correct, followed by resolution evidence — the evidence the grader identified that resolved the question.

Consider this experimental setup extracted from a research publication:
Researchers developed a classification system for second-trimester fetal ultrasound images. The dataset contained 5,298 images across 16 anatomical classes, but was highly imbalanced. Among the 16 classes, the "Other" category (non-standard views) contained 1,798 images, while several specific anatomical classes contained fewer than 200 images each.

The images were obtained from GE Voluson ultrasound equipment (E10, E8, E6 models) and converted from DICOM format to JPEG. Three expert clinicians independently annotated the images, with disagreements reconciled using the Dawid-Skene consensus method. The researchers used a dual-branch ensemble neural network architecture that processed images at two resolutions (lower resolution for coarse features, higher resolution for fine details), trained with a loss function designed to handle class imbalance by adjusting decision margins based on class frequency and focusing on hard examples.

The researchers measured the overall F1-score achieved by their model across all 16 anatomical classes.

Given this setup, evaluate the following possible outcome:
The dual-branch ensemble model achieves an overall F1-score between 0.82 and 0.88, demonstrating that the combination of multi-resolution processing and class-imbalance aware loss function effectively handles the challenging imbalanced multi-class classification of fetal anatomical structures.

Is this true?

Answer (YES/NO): YES